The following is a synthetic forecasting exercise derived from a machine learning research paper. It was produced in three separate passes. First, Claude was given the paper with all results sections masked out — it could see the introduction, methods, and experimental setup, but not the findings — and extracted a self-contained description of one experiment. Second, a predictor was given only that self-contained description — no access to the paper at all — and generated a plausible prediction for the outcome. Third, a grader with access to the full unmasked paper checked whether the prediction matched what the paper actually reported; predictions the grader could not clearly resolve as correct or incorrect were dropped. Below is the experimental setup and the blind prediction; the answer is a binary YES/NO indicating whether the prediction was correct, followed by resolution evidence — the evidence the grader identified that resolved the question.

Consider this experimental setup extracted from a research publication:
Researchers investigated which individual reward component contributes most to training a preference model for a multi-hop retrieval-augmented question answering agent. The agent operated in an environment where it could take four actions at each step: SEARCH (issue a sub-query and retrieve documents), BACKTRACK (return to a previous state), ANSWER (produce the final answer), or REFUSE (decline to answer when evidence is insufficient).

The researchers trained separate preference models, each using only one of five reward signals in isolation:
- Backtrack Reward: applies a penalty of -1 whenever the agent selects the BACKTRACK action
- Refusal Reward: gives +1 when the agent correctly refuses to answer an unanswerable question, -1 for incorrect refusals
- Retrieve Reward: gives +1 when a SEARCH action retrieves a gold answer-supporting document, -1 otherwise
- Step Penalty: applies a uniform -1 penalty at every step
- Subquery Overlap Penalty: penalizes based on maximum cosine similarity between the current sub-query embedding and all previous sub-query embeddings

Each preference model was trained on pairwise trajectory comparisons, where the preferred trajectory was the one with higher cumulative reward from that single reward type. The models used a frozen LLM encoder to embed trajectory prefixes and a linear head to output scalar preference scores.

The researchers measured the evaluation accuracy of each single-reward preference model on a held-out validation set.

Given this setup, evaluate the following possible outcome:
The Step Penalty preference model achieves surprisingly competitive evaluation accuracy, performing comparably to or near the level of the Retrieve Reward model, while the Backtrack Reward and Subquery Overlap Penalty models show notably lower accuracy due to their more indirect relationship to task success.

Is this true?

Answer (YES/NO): NO